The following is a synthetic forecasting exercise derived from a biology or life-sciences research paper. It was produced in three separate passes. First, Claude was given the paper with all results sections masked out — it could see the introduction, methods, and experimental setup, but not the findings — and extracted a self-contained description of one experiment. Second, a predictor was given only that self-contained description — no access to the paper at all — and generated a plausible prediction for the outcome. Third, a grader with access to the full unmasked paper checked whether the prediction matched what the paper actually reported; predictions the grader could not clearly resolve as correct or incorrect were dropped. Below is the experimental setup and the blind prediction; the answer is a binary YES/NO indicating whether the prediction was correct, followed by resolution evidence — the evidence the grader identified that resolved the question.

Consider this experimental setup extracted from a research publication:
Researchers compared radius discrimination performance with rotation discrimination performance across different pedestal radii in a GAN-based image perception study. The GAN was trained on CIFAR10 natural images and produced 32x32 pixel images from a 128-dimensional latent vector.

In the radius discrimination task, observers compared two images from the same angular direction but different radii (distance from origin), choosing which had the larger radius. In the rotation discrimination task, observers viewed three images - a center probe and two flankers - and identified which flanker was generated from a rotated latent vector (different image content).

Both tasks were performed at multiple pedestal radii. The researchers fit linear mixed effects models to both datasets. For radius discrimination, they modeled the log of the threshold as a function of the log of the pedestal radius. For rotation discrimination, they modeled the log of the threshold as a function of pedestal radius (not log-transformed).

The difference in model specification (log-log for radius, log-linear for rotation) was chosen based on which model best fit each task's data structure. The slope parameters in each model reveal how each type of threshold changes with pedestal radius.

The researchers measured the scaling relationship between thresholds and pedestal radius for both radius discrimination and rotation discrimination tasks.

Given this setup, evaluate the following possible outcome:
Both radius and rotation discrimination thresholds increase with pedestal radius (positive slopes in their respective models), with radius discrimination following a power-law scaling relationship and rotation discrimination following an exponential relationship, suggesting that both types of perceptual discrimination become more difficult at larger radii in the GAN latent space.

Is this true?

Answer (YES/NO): NO